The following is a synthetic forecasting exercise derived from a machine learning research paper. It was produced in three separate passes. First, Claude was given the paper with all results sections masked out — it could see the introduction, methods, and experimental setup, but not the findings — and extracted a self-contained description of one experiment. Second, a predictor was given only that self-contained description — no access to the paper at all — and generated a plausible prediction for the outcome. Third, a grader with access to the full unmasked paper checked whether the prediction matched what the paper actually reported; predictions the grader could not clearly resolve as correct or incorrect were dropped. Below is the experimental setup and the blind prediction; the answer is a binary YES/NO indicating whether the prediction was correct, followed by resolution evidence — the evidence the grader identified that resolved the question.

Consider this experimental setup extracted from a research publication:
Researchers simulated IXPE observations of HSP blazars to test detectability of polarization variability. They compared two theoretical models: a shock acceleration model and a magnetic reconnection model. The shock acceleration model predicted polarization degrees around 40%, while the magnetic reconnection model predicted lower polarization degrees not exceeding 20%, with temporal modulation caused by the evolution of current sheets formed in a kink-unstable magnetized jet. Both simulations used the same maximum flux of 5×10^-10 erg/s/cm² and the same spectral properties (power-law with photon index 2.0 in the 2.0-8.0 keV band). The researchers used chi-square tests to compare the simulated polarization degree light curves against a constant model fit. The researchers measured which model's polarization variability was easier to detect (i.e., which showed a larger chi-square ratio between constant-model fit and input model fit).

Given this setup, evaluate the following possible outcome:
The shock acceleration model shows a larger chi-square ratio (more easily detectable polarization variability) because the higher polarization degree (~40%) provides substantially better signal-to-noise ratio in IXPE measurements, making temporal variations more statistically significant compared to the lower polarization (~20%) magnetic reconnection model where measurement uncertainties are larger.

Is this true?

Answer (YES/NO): NO